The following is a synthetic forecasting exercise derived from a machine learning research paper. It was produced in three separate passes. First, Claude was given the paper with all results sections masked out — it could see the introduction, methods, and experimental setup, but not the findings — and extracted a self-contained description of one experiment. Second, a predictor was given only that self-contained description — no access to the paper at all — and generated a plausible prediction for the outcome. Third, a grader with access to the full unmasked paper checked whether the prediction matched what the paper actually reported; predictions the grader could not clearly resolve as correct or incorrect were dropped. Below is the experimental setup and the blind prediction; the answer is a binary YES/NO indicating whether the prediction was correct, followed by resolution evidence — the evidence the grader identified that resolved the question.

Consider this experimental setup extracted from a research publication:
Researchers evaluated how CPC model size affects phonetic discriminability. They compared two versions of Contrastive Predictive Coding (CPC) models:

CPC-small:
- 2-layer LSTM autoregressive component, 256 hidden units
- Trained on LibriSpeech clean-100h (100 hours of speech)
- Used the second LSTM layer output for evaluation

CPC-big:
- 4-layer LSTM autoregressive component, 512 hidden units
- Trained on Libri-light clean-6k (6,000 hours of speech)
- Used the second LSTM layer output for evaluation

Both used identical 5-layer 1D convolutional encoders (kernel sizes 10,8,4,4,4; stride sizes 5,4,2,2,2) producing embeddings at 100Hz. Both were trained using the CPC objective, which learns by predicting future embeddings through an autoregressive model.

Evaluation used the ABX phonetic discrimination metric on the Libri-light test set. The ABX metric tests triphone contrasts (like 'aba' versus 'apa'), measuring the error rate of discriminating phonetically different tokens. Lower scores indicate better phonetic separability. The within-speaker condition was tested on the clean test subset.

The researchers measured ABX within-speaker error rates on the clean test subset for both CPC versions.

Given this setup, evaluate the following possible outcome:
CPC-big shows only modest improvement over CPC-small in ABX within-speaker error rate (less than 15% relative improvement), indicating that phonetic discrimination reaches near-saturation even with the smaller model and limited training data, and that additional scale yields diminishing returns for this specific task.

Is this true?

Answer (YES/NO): NO